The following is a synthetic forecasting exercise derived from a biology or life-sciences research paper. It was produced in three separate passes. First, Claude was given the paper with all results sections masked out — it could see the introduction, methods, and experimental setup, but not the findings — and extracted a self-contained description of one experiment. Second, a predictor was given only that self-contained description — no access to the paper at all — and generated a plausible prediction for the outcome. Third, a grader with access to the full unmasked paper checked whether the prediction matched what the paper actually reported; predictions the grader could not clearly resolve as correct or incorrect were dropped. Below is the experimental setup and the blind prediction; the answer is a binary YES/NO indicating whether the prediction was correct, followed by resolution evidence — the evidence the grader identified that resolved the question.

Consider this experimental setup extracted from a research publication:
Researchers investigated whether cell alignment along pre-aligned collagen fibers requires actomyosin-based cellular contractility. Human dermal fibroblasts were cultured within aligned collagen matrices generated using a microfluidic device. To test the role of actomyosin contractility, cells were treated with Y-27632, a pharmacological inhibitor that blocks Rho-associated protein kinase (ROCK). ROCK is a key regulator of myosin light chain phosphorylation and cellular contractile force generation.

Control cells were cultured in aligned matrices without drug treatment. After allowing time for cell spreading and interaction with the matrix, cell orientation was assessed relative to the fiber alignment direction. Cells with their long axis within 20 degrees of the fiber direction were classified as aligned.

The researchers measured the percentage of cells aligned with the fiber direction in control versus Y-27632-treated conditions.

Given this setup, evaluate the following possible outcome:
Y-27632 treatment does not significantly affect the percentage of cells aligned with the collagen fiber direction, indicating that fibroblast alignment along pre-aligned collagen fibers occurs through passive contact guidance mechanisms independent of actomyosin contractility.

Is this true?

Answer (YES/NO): NO